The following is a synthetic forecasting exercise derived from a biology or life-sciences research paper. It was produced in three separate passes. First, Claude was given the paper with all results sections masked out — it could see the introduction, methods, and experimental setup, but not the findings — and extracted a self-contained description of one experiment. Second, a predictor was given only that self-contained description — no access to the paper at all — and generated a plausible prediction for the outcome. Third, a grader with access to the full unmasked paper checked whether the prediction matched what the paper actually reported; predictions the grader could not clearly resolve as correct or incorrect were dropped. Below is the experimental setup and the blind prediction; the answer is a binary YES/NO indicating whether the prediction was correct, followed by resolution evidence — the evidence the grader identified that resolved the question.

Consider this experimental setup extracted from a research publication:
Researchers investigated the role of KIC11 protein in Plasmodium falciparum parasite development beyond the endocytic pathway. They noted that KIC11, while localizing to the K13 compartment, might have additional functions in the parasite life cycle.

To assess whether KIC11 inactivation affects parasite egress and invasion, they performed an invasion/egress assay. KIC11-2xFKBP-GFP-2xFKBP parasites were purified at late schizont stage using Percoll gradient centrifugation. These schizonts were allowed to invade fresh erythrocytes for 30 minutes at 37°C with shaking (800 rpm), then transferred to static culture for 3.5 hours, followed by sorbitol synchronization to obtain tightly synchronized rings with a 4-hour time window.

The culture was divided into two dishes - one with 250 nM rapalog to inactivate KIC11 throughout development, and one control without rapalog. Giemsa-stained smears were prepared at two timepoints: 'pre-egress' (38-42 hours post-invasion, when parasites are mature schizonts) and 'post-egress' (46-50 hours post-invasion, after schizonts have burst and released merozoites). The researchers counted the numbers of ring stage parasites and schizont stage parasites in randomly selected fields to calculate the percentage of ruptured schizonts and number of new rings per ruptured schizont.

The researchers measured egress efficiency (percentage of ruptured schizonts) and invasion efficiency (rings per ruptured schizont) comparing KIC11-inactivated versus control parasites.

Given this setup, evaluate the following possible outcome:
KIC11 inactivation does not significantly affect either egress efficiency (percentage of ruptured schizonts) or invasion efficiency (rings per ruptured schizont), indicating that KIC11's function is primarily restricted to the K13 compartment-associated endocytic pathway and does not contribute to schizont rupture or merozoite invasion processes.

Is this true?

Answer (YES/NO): NO